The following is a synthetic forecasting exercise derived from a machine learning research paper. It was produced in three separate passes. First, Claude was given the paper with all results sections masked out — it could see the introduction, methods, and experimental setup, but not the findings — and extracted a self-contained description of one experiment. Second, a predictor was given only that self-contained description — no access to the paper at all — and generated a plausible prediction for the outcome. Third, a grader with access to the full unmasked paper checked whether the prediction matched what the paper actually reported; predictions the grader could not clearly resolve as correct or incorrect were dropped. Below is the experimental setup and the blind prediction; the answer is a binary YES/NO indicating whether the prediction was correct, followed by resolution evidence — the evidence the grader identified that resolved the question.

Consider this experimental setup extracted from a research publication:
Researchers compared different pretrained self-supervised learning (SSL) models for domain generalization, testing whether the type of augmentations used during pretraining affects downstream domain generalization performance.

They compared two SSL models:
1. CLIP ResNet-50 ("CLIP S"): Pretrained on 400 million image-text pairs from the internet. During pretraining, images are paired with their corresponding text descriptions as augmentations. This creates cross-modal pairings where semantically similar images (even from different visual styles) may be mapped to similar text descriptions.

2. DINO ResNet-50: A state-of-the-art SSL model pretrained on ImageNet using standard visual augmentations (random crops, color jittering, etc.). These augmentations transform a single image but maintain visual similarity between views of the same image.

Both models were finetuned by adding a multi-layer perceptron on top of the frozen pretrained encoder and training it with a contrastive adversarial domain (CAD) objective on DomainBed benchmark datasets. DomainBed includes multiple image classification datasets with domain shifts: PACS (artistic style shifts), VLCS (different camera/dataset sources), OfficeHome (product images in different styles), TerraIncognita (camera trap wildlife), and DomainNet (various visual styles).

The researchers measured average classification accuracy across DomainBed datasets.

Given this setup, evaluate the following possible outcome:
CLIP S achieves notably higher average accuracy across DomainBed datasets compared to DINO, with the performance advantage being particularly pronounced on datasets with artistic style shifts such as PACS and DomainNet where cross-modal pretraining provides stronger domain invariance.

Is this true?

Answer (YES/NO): NO